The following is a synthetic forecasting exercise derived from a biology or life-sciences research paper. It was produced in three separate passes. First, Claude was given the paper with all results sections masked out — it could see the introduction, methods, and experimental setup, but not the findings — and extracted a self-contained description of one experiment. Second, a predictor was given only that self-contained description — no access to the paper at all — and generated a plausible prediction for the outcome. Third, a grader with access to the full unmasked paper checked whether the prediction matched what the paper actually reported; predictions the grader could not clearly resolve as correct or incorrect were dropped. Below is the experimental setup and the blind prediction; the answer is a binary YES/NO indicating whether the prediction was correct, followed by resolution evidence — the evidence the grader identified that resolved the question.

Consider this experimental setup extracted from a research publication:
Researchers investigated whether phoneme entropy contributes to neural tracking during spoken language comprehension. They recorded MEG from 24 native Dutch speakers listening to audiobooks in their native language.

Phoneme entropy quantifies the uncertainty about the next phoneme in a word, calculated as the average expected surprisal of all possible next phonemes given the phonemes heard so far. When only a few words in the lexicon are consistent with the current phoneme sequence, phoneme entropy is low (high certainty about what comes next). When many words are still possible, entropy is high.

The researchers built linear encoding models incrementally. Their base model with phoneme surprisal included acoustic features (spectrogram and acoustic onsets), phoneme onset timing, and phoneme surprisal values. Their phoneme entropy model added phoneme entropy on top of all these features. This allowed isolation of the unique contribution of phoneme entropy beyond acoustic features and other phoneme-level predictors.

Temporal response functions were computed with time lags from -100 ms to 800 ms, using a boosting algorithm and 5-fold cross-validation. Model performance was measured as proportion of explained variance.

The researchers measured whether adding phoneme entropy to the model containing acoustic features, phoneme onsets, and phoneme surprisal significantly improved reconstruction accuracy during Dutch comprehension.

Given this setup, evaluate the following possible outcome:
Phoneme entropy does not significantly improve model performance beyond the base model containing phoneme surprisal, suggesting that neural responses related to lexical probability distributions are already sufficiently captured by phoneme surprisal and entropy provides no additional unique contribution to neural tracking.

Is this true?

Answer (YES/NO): NO